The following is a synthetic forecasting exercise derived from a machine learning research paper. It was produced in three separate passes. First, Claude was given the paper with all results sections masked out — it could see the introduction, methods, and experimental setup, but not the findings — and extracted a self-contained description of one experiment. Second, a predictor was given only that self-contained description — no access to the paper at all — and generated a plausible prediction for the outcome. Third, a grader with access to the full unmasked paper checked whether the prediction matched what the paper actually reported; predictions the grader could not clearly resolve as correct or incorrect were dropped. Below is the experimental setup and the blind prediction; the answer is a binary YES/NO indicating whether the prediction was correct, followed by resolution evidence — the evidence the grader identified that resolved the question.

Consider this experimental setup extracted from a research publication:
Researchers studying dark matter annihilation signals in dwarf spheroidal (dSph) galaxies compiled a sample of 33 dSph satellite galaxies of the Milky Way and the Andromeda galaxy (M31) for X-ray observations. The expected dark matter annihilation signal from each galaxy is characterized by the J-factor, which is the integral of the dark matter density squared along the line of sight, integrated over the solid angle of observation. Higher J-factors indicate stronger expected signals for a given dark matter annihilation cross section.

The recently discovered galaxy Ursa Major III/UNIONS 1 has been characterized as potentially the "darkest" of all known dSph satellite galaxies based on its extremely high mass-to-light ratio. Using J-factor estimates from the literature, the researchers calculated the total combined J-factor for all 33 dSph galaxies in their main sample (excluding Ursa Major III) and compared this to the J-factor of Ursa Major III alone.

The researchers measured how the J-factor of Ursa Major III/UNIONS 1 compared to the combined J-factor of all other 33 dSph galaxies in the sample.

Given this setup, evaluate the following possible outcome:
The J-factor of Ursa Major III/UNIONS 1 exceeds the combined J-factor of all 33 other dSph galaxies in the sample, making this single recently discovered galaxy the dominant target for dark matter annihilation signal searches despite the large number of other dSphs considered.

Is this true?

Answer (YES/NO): YES